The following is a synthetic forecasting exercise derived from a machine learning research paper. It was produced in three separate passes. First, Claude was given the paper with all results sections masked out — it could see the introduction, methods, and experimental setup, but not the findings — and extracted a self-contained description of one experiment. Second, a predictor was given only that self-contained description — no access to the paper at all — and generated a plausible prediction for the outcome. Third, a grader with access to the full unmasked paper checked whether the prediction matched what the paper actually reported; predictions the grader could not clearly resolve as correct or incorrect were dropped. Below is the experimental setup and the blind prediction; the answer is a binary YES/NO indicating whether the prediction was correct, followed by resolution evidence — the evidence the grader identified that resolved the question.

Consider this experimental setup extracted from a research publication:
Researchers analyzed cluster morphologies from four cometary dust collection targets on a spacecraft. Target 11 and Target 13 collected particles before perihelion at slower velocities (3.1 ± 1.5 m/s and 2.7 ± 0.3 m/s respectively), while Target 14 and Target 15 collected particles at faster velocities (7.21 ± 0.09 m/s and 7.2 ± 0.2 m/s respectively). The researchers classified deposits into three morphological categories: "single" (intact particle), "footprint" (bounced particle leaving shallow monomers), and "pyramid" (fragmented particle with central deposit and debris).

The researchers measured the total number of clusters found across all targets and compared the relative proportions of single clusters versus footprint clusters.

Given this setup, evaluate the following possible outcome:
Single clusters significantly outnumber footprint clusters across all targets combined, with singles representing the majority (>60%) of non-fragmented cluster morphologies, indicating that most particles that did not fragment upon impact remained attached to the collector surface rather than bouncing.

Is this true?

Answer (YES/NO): NO